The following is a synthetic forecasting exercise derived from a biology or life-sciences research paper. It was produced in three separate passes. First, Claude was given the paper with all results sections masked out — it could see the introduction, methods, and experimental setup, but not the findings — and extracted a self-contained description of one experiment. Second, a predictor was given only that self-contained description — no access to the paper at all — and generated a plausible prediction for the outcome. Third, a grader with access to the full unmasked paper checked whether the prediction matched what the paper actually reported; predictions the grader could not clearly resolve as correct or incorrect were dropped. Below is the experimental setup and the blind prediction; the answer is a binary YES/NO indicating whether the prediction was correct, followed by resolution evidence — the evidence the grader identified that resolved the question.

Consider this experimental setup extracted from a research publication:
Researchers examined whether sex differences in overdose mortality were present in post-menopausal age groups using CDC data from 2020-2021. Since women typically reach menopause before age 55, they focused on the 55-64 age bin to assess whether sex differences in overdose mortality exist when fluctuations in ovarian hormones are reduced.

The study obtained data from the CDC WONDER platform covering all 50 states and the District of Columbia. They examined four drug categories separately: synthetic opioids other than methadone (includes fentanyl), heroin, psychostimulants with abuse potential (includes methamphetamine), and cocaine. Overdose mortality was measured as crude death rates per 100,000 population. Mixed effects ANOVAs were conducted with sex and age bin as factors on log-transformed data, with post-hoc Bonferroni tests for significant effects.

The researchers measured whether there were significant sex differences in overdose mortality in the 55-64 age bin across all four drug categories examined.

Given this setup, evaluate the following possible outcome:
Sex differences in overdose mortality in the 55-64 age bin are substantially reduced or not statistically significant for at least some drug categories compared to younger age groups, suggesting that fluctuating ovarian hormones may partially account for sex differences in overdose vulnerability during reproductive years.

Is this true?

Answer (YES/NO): NO